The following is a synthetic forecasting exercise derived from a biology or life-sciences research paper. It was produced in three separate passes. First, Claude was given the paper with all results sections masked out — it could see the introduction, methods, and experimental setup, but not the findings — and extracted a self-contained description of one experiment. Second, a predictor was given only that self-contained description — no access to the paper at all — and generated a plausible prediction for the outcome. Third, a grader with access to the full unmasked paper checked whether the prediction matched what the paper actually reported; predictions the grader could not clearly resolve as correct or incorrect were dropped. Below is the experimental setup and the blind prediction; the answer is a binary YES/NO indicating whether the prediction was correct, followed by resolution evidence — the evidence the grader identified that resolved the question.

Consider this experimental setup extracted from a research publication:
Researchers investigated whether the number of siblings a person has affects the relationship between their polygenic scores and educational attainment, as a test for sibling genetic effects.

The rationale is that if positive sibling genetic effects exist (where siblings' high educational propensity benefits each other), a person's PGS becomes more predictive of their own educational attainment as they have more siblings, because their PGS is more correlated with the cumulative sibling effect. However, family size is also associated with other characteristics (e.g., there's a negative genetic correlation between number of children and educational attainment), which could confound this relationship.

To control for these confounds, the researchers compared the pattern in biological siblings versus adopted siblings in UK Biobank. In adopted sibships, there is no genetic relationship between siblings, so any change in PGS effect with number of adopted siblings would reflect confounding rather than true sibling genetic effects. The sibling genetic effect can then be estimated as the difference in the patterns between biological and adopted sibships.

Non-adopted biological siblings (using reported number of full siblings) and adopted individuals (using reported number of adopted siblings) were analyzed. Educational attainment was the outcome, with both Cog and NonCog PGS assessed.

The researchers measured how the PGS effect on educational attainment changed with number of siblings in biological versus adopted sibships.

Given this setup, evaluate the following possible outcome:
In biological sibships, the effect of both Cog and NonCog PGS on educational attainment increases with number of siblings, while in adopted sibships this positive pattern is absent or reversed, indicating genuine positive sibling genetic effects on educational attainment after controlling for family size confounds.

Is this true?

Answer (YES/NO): NO